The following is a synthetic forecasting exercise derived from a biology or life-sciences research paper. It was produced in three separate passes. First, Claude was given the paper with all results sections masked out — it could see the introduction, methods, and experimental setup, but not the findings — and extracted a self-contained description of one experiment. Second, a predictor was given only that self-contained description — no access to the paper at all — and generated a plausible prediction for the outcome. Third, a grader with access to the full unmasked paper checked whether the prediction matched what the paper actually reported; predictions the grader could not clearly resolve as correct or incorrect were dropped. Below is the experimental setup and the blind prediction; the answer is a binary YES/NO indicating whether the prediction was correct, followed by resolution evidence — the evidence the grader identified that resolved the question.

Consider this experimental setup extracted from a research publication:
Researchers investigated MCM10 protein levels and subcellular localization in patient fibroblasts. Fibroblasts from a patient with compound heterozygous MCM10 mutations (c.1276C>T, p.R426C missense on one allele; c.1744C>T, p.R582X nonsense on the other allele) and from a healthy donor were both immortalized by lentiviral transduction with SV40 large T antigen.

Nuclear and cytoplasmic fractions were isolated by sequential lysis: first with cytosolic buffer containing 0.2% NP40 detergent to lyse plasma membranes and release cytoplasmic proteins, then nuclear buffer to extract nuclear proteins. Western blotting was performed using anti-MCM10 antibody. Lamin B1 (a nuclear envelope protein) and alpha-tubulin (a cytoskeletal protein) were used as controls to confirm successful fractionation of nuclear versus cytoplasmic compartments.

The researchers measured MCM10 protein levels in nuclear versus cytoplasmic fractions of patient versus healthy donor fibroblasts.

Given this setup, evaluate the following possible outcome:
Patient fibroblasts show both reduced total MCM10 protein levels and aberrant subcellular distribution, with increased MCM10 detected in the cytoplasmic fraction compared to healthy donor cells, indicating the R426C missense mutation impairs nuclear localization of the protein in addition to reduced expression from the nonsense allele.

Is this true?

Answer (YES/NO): NO